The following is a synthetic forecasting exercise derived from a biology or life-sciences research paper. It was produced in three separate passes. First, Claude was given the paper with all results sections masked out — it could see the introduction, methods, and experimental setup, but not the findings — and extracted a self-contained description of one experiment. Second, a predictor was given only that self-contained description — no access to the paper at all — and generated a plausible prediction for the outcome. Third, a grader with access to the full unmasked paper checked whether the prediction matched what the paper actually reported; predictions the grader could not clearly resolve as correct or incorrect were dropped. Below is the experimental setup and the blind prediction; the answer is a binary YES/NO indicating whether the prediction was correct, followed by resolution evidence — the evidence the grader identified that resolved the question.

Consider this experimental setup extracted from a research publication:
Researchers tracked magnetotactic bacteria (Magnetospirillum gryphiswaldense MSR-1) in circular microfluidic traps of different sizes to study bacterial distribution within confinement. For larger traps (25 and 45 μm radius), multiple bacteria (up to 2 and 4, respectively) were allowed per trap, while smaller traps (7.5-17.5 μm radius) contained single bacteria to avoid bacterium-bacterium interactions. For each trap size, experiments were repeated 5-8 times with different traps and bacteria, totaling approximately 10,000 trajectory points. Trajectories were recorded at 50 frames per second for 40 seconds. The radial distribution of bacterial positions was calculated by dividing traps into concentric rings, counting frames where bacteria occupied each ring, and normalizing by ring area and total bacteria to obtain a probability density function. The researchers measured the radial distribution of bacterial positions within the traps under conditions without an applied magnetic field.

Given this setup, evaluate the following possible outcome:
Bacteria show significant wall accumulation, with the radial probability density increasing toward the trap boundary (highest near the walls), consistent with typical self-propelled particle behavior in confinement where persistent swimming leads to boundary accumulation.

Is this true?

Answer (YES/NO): YES